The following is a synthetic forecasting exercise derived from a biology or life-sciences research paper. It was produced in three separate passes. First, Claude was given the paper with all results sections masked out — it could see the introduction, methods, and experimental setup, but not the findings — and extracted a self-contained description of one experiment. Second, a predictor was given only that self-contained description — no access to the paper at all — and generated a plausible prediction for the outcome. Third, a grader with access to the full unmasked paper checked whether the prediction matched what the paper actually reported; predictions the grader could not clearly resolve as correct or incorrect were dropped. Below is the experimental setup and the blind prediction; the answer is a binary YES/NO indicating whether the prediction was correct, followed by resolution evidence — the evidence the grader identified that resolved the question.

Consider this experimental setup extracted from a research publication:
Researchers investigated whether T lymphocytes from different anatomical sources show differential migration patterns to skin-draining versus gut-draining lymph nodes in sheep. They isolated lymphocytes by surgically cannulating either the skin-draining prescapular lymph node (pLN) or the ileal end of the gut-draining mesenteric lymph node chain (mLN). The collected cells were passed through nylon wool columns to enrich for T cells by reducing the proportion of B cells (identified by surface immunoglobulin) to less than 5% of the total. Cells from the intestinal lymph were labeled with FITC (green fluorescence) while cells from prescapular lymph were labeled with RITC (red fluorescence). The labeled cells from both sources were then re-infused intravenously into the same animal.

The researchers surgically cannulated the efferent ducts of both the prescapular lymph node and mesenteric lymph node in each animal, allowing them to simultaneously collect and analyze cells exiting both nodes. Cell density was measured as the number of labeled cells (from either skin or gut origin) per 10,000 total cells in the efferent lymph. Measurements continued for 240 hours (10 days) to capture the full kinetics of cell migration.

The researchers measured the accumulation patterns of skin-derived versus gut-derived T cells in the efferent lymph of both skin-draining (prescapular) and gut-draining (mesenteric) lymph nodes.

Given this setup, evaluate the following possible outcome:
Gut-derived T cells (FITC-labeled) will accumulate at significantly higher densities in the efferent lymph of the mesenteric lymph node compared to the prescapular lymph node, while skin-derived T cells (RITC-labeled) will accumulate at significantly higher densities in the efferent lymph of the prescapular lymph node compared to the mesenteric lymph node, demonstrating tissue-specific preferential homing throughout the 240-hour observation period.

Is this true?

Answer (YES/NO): YES